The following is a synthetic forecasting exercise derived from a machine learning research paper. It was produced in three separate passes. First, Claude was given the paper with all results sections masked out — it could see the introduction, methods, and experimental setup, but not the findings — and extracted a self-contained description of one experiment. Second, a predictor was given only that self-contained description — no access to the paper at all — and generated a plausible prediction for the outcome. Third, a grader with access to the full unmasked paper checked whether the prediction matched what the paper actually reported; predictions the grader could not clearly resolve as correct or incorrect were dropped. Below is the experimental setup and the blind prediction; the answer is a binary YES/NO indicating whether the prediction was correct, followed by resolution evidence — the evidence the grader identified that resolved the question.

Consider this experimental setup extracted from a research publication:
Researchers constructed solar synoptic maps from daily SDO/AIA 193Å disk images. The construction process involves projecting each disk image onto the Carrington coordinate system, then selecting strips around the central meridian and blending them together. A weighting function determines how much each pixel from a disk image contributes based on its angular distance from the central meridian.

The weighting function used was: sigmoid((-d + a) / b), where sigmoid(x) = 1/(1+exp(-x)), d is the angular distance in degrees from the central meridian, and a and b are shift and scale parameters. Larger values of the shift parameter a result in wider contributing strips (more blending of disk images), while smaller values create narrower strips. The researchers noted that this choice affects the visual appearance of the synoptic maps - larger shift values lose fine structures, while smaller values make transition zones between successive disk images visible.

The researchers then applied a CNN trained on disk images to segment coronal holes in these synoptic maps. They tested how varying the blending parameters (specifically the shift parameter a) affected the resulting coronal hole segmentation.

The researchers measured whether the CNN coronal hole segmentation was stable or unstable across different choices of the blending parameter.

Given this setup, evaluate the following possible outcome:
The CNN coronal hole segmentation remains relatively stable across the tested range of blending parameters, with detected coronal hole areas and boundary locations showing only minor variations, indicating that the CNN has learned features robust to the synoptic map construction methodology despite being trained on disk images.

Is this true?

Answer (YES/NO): YES